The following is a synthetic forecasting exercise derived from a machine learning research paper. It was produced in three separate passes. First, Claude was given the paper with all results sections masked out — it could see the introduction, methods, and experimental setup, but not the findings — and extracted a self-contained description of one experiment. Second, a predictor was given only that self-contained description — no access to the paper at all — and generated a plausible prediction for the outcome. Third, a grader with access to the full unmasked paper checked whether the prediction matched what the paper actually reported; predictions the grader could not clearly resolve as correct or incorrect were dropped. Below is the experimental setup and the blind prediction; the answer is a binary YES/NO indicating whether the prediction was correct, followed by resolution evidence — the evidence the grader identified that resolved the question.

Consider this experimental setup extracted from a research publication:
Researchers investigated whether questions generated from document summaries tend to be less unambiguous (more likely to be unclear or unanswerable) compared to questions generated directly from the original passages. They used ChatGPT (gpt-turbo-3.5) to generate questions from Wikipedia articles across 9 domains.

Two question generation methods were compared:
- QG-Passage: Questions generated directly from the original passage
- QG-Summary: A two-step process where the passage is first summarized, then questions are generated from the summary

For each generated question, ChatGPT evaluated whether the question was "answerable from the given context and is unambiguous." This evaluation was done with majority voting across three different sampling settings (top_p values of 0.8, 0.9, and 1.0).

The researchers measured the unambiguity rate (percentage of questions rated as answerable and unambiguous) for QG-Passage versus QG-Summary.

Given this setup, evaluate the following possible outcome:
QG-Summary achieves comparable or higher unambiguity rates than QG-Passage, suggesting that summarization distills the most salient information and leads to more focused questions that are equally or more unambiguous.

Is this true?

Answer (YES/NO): NO